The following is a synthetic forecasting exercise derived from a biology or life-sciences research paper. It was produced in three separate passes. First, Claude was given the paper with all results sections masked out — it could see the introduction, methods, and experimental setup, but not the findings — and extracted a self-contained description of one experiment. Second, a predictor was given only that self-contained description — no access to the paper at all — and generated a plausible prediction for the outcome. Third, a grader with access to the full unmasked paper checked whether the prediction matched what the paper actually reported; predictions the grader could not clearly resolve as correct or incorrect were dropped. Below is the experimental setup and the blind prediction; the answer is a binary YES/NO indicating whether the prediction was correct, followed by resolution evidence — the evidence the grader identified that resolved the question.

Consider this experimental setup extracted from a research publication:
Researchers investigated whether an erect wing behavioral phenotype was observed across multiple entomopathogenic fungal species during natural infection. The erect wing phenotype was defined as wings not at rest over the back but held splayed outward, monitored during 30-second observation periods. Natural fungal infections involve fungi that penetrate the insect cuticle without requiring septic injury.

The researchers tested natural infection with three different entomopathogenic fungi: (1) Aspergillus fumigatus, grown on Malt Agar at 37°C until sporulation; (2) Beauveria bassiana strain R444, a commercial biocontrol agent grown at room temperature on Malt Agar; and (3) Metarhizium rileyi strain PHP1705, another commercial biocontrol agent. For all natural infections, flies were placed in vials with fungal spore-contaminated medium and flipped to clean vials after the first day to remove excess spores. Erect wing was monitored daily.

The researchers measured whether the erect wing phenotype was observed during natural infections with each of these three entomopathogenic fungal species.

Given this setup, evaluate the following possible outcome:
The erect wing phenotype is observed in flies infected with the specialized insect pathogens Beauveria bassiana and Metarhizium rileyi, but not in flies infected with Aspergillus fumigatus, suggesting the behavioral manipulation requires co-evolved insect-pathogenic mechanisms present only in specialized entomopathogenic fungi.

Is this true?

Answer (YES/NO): NO